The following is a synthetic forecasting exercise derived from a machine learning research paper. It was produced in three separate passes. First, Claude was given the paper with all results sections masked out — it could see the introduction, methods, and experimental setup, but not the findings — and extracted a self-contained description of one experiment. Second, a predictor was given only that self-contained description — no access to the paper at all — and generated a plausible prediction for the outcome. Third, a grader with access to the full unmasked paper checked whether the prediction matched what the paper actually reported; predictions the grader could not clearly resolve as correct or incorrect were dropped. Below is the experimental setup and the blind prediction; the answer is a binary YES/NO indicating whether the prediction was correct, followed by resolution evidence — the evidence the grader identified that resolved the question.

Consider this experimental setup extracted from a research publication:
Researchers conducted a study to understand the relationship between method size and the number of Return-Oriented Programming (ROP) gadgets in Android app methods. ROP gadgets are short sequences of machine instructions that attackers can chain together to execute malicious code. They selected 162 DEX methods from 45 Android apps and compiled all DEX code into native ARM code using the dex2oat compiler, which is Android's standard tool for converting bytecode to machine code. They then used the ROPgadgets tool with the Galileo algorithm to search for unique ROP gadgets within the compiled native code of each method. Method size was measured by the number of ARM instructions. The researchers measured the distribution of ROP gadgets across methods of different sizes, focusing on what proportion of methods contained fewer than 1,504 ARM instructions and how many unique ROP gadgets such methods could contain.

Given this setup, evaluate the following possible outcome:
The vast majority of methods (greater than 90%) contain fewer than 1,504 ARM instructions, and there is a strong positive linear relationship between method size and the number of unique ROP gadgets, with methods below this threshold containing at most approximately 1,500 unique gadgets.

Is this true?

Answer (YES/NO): NO